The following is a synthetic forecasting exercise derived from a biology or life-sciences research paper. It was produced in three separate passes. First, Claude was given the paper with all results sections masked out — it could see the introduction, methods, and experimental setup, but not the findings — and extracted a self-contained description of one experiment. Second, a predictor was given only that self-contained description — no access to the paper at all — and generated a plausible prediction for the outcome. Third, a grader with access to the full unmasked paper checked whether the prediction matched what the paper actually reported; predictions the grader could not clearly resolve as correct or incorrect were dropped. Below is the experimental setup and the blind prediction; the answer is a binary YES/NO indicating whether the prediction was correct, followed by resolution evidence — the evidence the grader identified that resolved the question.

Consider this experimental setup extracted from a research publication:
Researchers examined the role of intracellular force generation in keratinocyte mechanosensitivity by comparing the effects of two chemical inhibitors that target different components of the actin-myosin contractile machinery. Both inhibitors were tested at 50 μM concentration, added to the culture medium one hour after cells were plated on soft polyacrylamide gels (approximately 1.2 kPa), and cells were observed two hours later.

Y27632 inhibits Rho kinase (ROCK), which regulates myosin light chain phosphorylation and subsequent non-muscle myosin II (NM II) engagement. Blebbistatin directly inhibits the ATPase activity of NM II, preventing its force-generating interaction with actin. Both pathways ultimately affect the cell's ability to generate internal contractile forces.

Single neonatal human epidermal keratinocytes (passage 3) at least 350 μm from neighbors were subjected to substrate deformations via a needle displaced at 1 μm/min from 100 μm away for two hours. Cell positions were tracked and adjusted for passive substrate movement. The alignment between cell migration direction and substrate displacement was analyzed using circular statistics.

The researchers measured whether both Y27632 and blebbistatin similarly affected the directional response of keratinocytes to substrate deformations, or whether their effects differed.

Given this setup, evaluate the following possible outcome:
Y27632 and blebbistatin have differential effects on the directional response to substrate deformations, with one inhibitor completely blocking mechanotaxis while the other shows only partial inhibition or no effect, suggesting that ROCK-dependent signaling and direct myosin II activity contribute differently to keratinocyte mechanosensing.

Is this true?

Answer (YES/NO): NO